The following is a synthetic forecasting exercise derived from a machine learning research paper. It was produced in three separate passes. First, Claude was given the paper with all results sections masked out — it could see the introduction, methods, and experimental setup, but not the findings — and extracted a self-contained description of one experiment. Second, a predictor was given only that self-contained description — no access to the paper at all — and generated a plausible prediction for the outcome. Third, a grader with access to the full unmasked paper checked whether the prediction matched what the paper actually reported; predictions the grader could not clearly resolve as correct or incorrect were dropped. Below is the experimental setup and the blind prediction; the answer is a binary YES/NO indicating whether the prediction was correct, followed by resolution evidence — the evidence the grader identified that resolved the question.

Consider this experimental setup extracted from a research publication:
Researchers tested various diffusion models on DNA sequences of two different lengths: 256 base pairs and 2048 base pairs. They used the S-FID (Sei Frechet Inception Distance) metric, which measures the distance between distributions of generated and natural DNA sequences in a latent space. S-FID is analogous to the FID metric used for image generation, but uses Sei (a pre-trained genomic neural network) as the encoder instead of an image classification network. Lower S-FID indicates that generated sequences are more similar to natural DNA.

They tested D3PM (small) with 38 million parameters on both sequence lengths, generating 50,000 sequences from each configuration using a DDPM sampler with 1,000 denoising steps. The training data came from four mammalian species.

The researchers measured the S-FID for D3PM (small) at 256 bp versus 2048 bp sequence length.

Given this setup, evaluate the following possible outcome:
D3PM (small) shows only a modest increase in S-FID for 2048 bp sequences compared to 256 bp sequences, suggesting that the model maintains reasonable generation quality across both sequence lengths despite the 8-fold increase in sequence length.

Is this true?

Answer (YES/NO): NO